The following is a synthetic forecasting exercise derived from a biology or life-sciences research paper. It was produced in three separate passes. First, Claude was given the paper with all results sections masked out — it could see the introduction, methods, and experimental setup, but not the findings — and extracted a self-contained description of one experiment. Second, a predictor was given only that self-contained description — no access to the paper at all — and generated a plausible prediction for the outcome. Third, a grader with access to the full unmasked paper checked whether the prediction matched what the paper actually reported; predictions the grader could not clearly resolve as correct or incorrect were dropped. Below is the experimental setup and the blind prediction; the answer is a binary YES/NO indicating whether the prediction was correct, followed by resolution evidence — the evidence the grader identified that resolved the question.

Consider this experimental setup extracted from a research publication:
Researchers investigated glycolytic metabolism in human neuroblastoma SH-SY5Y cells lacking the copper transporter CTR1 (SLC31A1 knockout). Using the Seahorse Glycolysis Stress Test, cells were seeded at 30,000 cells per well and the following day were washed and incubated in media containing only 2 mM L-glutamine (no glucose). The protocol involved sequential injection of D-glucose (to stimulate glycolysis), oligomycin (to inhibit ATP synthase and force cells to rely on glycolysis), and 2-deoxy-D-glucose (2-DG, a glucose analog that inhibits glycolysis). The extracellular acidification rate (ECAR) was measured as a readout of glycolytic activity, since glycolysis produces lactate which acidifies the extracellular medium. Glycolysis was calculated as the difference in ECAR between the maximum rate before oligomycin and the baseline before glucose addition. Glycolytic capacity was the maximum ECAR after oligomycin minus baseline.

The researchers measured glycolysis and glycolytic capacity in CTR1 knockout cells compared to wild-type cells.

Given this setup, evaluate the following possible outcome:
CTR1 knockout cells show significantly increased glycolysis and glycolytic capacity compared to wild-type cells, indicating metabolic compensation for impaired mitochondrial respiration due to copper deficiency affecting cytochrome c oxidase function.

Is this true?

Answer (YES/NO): YES